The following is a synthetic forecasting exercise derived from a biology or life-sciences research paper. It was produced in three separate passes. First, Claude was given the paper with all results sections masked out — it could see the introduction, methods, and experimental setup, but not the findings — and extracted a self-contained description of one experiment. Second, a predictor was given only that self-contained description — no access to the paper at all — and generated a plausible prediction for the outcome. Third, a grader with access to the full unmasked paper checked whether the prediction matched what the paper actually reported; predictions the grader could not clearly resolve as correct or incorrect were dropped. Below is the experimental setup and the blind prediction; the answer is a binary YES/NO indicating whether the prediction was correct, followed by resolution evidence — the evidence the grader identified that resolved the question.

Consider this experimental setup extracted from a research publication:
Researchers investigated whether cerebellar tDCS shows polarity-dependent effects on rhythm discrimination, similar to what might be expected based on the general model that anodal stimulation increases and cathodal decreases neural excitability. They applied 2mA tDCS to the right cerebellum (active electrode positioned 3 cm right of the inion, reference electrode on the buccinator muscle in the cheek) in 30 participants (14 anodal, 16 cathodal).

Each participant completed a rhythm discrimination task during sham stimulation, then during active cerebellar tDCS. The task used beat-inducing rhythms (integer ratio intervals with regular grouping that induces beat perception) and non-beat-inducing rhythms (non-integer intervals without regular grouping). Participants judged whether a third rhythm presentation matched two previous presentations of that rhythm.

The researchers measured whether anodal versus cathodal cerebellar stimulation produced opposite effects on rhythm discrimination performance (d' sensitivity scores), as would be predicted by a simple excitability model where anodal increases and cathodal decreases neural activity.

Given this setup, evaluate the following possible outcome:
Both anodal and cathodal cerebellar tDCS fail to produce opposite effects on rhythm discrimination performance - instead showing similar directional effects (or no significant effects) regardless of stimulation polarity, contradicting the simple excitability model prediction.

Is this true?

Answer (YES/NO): YES